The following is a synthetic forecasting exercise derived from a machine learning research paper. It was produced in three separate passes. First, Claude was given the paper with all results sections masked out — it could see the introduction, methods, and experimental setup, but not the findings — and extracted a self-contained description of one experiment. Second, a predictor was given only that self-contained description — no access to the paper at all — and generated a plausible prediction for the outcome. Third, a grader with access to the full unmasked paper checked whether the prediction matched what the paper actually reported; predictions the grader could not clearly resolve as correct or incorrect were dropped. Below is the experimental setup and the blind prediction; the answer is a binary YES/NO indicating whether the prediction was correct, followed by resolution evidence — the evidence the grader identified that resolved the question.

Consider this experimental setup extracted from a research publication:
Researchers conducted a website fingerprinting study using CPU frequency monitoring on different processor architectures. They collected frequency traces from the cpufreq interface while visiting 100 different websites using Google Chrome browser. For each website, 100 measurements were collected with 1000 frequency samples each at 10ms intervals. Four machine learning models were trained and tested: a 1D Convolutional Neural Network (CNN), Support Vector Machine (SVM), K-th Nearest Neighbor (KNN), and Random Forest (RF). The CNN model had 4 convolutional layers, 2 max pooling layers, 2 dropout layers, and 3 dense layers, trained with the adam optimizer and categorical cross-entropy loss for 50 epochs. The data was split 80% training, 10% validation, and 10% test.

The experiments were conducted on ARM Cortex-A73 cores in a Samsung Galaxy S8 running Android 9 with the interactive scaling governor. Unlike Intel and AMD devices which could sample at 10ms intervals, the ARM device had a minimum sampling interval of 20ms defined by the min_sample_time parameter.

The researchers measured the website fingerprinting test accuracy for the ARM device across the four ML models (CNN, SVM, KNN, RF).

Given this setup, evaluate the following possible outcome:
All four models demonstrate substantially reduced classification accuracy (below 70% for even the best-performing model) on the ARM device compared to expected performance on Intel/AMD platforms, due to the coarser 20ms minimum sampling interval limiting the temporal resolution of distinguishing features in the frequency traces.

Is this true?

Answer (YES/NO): NO